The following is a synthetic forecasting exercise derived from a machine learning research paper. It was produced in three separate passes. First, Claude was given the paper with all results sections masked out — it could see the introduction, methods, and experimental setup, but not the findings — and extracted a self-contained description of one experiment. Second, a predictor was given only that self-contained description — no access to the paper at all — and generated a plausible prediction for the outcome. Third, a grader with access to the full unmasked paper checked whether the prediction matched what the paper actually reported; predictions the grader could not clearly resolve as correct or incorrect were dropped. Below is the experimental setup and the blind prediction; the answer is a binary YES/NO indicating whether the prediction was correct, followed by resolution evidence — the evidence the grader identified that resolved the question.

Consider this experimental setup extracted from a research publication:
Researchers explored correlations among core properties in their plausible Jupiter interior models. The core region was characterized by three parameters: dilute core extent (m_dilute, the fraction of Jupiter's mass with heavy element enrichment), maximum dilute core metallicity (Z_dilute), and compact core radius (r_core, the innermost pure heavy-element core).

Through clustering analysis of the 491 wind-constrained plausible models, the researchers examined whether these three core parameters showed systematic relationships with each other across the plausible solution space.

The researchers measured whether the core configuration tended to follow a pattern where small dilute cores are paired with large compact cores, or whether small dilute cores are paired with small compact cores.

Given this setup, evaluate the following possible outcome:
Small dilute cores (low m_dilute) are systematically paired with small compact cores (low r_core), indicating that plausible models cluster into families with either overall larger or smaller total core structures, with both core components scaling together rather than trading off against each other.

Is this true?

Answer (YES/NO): YES